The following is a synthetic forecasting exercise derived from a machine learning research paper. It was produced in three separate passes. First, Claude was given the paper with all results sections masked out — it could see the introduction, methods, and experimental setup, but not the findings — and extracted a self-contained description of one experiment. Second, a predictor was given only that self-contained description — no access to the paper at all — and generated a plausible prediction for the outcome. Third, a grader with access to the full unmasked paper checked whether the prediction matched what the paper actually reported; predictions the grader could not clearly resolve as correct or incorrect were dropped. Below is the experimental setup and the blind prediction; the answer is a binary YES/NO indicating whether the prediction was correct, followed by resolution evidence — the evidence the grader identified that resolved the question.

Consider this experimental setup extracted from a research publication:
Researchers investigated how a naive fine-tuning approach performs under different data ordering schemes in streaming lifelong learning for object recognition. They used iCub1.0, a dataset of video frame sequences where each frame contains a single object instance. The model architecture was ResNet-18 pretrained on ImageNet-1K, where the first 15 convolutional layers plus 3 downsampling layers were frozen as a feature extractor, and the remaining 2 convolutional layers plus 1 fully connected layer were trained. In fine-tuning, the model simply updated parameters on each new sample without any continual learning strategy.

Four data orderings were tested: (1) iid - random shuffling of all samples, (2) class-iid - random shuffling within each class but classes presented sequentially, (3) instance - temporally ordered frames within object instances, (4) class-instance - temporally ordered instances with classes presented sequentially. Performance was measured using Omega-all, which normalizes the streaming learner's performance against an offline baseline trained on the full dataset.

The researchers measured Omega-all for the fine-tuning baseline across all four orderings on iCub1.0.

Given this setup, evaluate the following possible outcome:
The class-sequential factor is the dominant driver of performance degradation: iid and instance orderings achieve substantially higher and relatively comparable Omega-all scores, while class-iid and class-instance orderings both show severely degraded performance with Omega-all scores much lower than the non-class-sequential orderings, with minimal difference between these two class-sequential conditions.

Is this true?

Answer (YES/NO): NO